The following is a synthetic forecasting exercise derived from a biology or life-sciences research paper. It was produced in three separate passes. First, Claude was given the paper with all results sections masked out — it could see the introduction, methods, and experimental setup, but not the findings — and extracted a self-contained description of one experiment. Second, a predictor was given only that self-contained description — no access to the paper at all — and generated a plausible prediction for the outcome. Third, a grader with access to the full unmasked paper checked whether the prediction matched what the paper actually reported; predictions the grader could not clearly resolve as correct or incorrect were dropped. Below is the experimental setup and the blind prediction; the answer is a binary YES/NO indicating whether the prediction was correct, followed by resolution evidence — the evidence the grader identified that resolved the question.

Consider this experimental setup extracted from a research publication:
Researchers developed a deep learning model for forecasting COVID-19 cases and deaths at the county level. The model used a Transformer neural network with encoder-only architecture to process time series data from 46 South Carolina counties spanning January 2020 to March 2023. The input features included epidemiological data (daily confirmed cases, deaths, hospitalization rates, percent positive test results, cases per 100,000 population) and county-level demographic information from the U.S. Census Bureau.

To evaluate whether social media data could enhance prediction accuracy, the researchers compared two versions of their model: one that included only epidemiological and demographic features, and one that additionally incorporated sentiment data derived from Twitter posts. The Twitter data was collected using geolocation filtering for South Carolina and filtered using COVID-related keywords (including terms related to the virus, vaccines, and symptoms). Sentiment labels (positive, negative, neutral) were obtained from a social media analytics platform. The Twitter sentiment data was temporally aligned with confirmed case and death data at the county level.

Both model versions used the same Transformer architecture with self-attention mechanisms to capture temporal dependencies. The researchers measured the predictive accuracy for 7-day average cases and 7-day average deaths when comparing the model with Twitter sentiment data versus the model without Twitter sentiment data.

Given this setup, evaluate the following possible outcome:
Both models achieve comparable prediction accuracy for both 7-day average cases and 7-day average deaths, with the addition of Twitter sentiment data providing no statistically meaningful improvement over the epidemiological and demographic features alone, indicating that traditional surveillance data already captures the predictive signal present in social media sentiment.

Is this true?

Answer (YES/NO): NO